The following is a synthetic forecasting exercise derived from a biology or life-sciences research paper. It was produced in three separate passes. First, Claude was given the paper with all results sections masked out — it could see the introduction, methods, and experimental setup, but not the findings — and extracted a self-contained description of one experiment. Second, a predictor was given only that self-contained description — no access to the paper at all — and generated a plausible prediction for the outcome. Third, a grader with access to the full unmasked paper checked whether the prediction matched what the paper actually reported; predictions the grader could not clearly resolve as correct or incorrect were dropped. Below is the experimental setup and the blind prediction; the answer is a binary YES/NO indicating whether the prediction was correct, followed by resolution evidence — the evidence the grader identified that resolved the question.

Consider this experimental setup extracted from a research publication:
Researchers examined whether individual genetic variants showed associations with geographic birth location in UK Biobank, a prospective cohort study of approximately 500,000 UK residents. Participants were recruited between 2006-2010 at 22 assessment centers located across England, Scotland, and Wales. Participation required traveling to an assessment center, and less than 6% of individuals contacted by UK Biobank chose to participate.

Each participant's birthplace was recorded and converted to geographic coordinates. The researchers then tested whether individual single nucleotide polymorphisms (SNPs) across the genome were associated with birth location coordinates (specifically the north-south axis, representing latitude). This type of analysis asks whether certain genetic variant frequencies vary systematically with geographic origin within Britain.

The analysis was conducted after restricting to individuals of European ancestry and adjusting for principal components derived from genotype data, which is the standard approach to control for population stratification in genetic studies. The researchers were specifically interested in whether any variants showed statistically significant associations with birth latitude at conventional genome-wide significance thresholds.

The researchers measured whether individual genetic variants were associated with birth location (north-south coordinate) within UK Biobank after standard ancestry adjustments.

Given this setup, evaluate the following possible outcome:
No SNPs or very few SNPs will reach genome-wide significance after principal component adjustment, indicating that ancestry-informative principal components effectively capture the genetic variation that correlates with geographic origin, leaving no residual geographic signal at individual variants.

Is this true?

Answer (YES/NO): NO